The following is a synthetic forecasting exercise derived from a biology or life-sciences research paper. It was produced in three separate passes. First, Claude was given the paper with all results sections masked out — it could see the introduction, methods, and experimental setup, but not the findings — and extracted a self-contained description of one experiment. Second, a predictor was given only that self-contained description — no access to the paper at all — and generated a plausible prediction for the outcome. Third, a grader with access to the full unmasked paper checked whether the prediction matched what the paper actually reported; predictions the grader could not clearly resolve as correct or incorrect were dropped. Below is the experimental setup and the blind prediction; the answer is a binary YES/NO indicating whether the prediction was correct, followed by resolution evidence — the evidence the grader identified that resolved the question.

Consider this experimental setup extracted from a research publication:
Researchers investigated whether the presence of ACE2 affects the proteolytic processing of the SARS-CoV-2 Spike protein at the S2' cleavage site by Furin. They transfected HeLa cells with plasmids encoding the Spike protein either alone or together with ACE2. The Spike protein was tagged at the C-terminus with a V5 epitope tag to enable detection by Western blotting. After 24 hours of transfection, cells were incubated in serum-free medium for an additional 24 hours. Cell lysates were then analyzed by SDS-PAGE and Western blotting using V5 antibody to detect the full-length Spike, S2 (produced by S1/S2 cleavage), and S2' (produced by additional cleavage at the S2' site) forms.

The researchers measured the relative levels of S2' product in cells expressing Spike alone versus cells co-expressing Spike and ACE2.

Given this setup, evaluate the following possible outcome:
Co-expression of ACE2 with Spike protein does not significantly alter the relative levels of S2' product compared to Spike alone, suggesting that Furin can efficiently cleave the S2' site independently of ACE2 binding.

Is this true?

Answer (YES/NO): NO